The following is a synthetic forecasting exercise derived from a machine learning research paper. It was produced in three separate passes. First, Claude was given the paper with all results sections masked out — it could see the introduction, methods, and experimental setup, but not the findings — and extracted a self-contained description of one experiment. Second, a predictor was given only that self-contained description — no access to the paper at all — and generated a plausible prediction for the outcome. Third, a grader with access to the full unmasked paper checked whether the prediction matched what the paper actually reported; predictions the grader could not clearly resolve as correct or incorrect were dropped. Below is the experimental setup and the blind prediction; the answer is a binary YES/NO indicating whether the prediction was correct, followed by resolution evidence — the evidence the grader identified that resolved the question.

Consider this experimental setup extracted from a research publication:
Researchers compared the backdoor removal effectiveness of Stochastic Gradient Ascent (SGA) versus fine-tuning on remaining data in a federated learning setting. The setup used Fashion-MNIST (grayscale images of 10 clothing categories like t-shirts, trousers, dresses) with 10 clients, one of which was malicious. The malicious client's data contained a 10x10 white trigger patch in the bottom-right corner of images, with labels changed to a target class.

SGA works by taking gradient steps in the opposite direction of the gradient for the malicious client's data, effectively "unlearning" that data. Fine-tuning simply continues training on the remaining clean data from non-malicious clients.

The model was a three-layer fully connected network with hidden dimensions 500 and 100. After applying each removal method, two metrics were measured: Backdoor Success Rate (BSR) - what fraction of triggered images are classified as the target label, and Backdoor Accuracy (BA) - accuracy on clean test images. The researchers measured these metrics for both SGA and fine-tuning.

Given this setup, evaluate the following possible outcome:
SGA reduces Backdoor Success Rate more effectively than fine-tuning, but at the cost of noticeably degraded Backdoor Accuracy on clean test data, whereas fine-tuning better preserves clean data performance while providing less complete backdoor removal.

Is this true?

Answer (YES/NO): YES